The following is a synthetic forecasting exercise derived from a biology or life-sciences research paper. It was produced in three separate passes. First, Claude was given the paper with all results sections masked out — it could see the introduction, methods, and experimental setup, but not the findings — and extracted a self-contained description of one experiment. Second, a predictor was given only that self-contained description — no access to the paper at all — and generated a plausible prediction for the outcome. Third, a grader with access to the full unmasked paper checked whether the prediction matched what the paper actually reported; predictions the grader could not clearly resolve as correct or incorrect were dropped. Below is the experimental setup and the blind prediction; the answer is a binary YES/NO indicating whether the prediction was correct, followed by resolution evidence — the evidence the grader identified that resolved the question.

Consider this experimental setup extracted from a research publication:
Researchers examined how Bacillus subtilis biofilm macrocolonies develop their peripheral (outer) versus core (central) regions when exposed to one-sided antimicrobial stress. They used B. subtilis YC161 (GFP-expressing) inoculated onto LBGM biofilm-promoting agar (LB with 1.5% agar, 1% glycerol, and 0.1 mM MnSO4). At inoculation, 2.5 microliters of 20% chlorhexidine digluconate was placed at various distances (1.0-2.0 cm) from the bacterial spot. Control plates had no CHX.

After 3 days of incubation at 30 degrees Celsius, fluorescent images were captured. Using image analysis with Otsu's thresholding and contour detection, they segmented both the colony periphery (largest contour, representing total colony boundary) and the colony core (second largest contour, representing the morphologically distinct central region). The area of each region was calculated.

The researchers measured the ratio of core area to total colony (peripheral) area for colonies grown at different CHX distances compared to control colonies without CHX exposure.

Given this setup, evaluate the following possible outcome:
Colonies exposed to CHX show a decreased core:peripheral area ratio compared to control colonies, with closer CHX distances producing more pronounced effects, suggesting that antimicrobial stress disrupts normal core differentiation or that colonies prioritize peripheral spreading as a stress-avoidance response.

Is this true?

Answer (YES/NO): NO